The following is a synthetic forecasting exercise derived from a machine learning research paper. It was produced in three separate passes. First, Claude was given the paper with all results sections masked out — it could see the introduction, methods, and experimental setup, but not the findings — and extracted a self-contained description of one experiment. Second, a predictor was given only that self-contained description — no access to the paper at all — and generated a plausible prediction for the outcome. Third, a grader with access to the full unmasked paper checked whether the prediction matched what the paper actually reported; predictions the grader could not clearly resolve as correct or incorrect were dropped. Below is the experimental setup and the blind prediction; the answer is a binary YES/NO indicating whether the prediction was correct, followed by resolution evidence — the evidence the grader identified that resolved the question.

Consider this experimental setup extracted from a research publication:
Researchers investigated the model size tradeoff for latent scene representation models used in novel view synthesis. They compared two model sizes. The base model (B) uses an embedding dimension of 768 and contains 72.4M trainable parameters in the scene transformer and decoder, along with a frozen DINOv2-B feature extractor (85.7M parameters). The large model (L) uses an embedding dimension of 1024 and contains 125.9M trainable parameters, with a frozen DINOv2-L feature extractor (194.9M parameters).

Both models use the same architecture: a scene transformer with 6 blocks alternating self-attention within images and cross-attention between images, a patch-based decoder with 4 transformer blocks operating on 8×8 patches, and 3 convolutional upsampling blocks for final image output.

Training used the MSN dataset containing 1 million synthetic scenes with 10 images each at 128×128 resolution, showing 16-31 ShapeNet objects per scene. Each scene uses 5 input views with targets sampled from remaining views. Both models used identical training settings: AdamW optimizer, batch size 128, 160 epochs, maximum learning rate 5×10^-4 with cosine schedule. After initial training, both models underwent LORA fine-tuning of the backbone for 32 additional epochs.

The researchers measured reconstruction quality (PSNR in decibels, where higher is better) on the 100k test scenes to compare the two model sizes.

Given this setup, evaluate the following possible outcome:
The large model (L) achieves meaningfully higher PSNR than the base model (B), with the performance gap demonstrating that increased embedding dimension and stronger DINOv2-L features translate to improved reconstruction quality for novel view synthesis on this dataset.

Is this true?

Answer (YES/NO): YES